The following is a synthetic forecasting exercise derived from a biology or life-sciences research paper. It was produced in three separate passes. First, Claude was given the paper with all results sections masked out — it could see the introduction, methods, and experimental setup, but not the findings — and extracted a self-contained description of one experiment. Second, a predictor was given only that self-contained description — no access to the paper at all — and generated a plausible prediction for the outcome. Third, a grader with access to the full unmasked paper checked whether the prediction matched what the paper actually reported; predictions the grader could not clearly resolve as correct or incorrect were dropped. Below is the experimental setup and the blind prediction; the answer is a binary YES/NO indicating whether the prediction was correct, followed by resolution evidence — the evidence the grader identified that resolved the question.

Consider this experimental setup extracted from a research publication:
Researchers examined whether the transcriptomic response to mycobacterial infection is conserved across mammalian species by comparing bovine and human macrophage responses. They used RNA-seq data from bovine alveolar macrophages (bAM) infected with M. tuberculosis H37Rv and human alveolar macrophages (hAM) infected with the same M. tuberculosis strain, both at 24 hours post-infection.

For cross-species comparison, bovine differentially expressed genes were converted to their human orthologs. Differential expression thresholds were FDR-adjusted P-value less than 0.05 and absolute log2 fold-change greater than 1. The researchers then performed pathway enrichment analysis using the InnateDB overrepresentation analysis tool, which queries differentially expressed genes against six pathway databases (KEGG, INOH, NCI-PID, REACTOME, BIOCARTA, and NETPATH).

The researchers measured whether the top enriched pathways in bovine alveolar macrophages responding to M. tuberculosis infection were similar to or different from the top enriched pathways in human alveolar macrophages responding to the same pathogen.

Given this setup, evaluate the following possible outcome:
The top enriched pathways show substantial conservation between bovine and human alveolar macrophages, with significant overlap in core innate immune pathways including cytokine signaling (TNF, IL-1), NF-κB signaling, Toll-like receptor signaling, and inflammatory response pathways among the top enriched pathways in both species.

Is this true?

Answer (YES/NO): NO